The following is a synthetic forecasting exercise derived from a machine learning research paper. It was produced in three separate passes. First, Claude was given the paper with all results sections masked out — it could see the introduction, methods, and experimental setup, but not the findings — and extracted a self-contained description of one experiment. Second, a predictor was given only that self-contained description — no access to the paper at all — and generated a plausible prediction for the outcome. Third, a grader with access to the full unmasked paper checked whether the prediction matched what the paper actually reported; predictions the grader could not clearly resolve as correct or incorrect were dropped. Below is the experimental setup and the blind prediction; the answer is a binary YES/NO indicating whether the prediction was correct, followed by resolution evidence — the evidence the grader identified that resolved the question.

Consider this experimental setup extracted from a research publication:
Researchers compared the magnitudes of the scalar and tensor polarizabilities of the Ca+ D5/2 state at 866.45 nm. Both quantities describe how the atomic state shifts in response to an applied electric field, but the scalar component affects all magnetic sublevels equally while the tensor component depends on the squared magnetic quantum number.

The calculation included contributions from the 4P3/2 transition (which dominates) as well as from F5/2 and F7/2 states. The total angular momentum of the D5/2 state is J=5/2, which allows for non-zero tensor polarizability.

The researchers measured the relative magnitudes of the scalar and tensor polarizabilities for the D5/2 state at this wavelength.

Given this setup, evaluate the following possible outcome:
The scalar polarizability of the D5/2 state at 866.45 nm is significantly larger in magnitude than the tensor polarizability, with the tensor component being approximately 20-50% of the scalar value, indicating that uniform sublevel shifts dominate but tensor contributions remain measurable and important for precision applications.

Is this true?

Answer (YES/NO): NO